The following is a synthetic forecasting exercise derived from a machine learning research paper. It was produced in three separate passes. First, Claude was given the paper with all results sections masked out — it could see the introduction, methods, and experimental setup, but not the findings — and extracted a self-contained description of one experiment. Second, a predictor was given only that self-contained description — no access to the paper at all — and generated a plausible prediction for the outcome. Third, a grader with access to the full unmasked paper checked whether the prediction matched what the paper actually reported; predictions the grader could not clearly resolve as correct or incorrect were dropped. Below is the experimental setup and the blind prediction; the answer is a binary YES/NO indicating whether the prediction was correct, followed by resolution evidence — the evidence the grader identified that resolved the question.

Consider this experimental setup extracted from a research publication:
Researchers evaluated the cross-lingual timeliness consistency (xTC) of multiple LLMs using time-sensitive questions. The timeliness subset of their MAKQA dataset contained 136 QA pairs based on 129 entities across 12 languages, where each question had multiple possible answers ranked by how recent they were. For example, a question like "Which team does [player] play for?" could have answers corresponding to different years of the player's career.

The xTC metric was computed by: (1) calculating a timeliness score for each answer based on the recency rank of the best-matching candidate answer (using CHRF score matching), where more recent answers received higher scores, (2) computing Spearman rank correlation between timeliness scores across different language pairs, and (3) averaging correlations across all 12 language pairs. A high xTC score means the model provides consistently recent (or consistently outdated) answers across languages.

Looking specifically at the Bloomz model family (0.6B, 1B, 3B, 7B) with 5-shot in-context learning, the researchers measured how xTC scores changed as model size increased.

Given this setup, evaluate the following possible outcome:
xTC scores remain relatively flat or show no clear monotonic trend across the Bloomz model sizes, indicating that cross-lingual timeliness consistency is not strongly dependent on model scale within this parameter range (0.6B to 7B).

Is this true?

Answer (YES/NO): YES